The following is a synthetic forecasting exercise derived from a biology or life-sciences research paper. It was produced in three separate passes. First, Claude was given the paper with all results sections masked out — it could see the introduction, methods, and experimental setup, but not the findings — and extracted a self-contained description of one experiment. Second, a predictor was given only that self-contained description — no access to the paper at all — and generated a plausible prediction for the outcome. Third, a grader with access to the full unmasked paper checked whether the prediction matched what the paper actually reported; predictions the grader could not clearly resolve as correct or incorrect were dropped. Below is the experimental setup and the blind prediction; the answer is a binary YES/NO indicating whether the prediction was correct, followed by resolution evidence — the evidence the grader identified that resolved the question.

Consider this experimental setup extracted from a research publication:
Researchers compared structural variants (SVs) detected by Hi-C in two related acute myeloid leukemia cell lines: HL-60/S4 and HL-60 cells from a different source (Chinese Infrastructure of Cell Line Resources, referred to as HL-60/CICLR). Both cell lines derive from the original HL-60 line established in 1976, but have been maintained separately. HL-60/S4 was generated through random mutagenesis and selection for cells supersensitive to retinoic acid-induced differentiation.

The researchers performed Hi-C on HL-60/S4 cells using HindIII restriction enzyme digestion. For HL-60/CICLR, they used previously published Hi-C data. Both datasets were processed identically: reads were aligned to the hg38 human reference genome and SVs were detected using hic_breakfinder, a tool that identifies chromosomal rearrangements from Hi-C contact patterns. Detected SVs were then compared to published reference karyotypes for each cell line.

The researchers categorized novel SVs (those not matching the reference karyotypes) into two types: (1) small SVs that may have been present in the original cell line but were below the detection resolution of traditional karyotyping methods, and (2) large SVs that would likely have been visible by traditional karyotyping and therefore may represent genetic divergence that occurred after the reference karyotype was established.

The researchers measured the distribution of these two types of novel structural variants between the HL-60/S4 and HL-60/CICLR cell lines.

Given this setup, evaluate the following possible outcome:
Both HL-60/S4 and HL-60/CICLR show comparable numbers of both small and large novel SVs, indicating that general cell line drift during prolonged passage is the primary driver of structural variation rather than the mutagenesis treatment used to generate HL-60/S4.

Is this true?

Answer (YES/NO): NO